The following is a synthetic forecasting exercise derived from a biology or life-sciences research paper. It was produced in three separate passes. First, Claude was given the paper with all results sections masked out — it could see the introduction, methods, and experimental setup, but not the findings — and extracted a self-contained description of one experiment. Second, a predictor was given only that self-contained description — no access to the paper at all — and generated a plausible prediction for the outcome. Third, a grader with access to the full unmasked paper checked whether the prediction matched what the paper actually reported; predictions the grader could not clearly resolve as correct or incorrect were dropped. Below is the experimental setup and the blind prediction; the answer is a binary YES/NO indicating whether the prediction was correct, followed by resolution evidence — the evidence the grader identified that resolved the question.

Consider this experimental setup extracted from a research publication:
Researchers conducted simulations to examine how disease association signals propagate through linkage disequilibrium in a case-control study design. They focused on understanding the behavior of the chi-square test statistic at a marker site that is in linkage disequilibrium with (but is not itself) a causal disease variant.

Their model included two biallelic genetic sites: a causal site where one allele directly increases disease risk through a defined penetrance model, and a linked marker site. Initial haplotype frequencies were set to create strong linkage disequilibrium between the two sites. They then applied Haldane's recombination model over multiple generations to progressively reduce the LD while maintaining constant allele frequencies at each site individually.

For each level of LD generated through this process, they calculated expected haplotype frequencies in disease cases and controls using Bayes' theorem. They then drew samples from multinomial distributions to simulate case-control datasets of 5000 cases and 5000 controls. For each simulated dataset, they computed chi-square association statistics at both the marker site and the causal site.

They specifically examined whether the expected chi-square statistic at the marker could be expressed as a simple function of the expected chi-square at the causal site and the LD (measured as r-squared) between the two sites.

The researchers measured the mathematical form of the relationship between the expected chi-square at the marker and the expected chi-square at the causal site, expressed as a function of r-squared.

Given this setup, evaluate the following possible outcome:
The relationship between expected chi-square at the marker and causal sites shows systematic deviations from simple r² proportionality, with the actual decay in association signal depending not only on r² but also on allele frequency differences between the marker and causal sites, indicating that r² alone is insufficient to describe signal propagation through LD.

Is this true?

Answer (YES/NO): NO